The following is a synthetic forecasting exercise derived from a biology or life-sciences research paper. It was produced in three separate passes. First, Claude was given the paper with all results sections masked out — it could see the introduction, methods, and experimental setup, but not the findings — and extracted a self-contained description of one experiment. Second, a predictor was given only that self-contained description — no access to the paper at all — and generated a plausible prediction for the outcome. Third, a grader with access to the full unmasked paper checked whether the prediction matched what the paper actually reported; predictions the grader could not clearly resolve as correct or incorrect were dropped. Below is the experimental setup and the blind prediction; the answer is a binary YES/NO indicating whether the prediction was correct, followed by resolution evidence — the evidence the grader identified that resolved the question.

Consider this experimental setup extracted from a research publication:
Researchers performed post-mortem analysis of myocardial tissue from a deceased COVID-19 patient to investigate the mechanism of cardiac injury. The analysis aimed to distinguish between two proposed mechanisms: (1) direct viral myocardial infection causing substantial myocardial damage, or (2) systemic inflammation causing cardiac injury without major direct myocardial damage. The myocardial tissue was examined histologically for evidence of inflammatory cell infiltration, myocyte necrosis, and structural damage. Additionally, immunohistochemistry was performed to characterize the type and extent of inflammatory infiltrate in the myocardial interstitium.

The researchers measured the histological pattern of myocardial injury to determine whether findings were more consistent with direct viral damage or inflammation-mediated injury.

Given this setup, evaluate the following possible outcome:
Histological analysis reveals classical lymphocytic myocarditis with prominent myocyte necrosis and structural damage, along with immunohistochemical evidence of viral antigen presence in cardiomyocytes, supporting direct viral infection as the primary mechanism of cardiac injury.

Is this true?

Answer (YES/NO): NO